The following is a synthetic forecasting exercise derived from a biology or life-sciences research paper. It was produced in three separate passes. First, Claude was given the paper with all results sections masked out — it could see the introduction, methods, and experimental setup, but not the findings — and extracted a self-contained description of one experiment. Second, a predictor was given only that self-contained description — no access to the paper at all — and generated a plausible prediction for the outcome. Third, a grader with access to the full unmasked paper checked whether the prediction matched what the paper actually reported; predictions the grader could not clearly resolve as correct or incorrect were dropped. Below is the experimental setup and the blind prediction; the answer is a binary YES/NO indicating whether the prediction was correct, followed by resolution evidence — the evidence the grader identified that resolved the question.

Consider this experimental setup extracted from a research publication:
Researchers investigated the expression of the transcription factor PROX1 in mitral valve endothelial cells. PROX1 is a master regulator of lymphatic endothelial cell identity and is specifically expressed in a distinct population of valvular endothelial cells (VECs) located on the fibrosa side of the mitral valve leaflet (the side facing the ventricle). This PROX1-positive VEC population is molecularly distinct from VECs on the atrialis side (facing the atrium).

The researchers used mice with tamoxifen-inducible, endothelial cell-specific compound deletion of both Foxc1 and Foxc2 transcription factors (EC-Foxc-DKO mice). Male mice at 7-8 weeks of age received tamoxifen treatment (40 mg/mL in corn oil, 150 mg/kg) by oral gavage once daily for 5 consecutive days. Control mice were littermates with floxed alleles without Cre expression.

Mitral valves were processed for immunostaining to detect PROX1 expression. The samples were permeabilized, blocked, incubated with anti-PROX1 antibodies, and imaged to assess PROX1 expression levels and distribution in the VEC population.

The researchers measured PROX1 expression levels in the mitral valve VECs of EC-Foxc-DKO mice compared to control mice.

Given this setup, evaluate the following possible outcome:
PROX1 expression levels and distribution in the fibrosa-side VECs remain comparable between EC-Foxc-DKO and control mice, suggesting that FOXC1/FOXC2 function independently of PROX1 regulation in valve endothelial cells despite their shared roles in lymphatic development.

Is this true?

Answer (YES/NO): NO